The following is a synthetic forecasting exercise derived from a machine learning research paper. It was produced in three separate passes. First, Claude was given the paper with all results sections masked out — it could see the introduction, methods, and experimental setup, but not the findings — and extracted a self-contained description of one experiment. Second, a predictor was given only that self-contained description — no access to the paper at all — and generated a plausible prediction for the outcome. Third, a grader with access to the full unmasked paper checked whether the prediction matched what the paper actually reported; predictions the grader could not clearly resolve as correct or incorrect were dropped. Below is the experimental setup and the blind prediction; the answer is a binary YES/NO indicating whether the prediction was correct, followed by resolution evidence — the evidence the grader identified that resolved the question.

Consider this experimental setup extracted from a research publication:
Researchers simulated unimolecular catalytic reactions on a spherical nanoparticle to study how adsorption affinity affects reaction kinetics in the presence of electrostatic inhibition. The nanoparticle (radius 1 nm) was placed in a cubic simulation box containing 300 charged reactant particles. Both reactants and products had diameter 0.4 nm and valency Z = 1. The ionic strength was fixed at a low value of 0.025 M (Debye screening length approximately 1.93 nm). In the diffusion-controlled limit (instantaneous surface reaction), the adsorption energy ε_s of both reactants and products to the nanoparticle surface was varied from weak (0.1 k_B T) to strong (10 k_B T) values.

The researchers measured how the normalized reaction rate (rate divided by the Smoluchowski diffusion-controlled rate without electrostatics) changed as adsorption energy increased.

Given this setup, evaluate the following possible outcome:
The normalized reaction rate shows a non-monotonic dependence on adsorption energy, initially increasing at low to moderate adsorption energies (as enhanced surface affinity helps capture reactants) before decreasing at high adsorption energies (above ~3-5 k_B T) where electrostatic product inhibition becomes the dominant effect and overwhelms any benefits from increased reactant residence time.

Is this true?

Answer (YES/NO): NO